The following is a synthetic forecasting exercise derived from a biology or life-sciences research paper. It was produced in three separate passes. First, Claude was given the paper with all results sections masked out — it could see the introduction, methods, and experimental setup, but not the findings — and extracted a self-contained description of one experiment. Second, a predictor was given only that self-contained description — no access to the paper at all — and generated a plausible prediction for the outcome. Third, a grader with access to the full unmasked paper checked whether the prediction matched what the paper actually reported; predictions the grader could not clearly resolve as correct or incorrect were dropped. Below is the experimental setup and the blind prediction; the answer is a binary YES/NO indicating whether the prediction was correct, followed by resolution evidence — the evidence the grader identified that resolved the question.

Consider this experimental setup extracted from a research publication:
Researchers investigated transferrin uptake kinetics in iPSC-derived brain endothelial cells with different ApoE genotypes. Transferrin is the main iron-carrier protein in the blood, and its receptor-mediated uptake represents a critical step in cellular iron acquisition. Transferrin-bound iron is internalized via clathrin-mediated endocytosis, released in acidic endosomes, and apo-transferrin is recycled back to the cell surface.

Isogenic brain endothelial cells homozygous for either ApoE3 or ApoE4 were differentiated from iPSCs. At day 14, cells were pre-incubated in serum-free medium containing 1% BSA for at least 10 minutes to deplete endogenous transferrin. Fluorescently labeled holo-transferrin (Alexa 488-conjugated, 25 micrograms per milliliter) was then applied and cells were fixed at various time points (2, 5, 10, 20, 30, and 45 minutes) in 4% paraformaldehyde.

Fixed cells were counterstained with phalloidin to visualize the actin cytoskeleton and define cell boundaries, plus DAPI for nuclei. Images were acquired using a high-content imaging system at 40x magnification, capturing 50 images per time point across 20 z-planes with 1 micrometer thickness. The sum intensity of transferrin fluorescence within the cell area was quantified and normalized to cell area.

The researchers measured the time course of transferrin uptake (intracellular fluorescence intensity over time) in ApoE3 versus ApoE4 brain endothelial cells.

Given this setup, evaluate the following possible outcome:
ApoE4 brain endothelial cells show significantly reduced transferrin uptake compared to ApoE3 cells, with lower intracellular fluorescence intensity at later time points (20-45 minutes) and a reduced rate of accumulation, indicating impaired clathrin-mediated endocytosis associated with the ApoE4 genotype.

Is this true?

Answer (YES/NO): NO